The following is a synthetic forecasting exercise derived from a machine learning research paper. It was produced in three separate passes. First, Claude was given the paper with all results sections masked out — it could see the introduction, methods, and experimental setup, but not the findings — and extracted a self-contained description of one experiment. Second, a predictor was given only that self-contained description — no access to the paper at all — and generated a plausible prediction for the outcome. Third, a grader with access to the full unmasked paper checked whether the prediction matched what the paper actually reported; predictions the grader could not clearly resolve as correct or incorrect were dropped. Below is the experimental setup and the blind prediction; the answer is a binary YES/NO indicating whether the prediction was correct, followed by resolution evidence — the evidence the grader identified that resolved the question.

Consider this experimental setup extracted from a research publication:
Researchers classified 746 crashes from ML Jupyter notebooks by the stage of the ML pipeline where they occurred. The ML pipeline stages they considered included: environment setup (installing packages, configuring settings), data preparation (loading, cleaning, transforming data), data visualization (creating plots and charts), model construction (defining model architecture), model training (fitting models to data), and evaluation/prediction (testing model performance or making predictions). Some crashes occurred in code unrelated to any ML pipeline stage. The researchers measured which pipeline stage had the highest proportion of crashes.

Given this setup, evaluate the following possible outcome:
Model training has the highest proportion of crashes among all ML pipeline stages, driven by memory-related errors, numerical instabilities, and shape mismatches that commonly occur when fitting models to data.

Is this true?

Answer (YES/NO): NO